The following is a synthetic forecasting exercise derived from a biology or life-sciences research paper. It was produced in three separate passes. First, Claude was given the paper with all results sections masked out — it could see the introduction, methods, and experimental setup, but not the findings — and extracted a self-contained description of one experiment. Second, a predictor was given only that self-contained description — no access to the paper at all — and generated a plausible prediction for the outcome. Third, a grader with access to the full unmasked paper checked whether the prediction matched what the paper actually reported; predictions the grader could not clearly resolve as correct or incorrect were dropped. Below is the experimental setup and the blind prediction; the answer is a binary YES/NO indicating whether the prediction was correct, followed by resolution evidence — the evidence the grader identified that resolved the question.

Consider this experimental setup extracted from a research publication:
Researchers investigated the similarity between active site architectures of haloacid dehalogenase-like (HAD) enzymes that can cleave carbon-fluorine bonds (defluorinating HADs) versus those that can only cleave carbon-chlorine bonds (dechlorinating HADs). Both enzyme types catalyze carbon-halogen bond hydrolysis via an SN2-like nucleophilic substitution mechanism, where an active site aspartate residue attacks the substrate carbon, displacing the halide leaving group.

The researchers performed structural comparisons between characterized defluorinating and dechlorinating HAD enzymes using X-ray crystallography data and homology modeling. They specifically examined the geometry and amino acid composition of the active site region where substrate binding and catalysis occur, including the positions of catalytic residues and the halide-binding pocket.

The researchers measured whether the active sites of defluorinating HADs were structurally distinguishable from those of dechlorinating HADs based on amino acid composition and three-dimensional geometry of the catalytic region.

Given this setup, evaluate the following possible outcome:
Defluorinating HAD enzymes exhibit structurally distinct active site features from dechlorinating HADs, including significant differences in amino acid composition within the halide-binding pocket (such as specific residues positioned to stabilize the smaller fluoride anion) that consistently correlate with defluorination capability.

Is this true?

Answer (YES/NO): NO